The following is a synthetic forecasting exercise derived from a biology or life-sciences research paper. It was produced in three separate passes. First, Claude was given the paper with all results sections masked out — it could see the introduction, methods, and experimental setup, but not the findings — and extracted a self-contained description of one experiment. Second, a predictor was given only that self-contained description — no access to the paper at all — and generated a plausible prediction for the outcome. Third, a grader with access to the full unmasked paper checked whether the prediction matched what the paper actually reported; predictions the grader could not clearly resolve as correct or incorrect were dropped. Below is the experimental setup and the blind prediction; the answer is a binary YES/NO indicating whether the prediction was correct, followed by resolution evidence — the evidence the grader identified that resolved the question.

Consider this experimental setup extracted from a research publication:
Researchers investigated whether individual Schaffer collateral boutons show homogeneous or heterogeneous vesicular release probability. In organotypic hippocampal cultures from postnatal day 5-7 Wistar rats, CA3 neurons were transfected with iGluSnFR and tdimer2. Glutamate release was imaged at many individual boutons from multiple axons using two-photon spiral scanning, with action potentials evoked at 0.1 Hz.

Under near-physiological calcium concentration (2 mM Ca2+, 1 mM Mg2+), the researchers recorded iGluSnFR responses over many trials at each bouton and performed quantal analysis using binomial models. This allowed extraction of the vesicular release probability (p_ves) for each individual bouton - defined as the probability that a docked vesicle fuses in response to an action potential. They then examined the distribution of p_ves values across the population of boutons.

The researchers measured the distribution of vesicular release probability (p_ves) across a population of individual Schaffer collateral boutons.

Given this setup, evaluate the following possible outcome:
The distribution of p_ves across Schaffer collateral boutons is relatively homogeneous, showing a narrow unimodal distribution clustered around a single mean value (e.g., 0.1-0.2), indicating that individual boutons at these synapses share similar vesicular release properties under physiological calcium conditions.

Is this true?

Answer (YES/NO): NO